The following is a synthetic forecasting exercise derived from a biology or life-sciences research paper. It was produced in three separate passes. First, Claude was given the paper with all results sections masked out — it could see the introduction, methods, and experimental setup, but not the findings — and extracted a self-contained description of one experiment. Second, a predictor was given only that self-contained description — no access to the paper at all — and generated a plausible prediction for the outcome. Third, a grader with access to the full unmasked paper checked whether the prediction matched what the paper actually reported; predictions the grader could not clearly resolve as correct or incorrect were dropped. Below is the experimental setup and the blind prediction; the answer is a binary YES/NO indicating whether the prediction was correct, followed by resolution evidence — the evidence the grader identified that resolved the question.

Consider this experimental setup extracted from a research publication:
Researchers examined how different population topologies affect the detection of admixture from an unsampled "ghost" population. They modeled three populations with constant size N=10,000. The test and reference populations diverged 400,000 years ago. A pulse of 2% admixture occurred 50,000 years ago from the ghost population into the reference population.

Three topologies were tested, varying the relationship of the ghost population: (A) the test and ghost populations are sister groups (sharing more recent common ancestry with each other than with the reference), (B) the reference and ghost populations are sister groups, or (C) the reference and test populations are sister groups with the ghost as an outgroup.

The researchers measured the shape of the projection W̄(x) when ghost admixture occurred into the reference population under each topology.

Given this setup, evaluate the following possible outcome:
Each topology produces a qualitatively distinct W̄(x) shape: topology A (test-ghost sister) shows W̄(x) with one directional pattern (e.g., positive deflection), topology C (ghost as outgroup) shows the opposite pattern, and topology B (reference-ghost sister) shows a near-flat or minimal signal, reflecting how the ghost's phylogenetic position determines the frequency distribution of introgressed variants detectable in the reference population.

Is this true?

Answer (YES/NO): NO